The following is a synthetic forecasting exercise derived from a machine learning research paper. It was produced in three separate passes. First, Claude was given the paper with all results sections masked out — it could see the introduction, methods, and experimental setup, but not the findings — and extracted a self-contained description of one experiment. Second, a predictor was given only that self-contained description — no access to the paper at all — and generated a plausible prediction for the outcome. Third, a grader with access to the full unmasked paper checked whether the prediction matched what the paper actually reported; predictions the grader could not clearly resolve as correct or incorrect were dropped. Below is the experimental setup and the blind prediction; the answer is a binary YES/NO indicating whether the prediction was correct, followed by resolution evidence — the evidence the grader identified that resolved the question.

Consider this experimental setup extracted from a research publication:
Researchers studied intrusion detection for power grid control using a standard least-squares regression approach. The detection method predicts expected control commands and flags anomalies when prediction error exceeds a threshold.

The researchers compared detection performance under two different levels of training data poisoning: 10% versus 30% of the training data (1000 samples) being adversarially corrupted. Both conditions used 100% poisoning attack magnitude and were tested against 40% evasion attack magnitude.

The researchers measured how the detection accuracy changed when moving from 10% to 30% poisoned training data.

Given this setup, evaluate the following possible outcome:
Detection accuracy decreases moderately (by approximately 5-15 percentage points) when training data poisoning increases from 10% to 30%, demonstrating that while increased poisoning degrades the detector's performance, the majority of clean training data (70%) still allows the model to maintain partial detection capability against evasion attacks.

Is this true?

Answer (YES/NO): YES